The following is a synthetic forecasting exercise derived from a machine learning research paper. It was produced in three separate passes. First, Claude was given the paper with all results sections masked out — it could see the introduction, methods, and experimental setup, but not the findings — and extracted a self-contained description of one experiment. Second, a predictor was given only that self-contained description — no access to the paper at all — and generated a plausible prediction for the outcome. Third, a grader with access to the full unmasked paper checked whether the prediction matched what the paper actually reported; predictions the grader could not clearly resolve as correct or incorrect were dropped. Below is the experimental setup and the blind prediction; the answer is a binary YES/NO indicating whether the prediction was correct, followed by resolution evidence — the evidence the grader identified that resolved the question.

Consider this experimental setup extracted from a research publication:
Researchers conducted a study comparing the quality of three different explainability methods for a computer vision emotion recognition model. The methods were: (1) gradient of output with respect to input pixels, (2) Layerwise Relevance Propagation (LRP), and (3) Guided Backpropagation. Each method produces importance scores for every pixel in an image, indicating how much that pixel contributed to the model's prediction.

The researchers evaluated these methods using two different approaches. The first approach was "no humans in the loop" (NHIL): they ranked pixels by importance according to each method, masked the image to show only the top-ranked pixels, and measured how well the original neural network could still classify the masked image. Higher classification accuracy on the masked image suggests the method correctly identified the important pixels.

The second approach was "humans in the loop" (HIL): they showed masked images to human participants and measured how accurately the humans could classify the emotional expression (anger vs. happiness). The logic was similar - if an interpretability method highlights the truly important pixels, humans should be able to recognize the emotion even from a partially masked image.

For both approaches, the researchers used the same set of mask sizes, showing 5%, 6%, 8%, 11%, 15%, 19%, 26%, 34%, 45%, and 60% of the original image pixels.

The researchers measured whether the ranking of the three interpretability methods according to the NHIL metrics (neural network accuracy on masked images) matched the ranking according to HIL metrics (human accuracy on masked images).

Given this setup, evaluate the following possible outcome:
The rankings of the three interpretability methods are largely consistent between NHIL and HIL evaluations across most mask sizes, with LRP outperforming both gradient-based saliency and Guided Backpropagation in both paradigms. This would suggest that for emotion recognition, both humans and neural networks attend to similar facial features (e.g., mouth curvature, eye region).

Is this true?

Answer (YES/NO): NO